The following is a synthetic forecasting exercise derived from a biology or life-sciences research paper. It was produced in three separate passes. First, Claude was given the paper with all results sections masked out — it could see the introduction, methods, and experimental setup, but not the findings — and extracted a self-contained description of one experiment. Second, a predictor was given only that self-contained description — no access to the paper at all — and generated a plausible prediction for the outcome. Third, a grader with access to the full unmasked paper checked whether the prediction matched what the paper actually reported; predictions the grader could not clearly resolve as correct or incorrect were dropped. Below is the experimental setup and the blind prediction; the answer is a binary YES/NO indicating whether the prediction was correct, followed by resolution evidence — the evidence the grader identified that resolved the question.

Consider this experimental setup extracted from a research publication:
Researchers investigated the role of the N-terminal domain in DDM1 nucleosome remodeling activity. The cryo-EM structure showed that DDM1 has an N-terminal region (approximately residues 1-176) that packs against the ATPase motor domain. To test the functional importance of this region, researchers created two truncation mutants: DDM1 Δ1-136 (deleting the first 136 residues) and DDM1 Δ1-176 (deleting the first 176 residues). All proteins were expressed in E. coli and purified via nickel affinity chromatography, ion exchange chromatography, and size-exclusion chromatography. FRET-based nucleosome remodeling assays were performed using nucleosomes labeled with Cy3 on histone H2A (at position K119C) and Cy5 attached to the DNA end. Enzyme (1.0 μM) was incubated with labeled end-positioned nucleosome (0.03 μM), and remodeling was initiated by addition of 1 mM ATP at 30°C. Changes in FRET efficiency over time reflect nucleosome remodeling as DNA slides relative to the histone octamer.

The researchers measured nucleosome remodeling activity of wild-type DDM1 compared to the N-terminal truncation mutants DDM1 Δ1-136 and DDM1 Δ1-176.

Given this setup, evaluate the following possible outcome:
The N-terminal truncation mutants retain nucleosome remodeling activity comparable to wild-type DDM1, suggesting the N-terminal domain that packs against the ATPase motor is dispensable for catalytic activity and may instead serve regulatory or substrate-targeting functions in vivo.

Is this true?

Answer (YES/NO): NO